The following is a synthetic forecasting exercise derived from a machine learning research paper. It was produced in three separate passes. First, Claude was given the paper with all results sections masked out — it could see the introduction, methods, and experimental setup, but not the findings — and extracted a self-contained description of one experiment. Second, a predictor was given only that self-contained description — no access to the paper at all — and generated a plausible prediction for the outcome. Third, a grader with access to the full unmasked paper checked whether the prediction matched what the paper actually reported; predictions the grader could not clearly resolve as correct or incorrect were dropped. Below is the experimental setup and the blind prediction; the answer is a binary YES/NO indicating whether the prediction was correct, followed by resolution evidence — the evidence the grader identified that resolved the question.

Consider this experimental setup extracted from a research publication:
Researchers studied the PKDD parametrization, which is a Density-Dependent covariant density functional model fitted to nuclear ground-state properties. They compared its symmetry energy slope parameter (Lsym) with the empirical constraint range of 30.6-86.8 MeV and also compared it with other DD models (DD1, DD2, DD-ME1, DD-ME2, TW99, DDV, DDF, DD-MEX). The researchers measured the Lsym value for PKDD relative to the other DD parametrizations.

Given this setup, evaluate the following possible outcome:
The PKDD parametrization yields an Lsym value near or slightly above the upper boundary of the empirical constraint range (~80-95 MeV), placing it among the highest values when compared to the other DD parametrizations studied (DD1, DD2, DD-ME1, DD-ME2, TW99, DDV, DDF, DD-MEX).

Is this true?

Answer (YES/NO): YES